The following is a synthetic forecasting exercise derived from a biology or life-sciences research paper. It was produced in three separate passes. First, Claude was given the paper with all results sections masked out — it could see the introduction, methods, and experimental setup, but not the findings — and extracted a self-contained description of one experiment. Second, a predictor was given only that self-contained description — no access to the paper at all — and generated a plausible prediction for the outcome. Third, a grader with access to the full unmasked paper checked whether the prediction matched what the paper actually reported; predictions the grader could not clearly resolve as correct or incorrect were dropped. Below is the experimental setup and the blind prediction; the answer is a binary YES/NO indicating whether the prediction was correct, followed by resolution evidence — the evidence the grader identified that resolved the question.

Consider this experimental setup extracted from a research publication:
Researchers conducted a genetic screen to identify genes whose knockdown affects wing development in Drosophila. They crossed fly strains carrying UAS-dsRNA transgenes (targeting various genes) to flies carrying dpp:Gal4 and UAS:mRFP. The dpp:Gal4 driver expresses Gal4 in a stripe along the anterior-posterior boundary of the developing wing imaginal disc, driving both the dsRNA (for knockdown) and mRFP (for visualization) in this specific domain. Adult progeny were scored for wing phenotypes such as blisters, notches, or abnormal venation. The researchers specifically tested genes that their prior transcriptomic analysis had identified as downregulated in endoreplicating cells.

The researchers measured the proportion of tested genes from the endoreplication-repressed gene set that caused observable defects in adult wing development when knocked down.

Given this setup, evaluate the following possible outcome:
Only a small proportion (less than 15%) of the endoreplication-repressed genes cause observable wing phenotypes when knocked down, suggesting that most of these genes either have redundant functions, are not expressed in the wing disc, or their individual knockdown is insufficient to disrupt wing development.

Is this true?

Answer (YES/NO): YES